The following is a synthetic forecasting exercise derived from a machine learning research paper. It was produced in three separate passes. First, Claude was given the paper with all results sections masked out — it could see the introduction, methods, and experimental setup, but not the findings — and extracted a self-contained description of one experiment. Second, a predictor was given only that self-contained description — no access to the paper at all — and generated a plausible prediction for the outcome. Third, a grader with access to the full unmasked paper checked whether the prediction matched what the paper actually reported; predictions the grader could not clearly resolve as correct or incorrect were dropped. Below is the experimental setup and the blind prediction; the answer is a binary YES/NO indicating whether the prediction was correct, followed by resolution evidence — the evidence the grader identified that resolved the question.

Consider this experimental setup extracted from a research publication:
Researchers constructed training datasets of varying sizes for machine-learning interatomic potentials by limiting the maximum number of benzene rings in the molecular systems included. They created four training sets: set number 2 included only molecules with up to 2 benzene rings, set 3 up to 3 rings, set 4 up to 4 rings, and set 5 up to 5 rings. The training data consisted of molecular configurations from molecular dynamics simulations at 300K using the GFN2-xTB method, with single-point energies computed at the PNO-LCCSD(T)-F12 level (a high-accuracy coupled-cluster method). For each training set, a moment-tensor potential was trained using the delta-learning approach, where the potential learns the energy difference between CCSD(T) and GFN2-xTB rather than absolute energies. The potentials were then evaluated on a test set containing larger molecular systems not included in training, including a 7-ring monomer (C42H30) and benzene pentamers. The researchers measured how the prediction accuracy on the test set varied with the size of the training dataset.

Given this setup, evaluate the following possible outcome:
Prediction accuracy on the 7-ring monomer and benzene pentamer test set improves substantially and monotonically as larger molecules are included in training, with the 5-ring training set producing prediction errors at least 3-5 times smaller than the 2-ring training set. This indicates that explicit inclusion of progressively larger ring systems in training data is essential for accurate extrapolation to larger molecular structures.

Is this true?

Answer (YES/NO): NO